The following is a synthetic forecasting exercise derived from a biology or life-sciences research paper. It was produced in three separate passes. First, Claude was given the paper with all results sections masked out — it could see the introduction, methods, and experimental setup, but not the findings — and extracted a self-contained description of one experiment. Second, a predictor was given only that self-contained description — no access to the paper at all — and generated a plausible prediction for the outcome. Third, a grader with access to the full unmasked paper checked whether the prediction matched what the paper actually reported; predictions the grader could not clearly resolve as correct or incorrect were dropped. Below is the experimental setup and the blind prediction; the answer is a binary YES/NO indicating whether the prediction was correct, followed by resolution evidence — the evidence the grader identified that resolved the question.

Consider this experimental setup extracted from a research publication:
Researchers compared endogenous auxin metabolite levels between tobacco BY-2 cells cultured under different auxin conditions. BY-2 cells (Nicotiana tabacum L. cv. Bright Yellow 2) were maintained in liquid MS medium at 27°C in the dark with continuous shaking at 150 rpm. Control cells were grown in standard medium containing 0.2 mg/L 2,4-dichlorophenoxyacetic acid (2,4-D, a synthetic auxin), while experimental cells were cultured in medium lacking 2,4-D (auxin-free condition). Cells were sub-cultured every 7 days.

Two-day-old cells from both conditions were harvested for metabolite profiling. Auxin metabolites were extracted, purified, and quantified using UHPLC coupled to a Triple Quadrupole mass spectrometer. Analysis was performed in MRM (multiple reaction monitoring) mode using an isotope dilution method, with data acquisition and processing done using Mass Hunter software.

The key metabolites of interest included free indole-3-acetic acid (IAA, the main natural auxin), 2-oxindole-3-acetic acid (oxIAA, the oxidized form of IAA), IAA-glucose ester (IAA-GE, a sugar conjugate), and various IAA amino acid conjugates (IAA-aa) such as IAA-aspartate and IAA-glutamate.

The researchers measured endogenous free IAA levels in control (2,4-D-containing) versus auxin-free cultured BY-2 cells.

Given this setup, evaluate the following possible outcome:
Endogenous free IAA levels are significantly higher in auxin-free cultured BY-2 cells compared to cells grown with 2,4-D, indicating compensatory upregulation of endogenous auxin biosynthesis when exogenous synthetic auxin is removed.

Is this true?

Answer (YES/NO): NO